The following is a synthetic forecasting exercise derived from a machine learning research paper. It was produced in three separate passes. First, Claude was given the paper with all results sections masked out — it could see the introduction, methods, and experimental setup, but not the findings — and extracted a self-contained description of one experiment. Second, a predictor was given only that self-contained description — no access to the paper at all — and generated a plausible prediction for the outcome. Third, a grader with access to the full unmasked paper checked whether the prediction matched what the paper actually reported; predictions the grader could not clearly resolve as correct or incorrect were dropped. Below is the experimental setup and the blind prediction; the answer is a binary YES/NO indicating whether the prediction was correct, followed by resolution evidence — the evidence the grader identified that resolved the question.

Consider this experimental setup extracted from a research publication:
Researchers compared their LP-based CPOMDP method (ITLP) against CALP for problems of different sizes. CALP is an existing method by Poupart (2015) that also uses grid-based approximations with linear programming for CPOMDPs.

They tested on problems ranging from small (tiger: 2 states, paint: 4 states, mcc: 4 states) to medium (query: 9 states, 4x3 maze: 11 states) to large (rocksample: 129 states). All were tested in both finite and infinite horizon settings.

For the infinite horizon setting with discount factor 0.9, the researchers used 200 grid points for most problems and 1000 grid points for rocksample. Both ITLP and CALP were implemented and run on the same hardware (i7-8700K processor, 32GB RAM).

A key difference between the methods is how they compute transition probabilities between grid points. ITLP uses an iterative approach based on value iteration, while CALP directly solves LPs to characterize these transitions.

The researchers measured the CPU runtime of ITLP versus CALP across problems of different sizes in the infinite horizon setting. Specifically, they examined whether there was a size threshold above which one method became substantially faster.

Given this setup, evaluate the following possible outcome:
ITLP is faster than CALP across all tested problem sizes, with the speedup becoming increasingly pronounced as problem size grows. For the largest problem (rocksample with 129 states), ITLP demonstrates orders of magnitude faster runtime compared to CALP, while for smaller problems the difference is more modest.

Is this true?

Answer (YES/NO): NO